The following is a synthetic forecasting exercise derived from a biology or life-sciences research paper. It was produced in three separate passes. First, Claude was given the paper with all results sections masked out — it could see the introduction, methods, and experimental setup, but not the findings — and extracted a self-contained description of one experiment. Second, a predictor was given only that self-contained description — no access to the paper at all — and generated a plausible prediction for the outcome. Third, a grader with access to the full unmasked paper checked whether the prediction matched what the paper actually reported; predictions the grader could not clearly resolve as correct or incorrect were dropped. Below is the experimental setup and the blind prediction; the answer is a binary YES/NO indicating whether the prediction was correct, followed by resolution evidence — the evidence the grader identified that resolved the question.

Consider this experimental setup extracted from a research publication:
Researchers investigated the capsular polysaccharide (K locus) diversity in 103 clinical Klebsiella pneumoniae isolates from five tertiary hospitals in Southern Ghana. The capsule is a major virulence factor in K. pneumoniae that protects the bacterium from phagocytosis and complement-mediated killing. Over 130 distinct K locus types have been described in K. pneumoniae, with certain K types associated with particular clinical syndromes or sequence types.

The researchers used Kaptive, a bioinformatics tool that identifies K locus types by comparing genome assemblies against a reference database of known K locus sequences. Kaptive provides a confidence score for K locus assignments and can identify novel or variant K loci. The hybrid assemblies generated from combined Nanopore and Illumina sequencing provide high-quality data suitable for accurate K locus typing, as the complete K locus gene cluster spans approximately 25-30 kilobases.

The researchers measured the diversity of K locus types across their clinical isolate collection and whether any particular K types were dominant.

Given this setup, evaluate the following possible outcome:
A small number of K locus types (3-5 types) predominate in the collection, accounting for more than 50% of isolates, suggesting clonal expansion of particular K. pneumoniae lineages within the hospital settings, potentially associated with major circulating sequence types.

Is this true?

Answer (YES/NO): YES